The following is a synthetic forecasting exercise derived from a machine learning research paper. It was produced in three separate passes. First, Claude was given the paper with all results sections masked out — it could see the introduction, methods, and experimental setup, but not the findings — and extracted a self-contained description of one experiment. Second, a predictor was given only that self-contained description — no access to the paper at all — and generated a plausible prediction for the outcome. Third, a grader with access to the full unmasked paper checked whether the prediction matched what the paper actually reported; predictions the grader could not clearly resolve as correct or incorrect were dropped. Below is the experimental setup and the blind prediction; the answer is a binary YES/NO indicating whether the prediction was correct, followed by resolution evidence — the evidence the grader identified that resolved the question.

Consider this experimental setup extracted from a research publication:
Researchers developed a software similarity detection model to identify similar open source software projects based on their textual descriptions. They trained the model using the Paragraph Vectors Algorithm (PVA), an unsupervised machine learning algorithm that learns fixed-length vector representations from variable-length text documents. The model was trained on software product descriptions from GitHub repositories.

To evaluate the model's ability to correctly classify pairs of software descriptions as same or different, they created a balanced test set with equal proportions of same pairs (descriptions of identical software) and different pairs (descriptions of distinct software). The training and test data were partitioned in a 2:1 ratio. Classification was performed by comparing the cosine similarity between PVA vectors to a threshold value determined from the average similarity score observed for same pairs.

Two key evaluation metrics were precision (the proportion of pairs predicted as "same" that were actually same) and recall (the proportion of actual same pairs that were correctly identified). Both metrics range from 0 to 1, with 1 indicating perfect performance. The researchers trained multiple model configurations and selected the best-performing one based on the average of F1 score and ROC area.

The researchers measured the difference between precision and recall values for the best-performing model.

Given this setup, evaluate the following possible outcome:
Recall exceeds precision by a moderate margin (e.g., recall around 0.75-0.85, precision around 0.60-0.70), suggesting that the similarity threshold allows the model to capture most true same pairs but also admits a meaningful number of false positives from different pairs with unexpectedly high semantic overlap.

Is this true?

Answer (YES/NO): NO